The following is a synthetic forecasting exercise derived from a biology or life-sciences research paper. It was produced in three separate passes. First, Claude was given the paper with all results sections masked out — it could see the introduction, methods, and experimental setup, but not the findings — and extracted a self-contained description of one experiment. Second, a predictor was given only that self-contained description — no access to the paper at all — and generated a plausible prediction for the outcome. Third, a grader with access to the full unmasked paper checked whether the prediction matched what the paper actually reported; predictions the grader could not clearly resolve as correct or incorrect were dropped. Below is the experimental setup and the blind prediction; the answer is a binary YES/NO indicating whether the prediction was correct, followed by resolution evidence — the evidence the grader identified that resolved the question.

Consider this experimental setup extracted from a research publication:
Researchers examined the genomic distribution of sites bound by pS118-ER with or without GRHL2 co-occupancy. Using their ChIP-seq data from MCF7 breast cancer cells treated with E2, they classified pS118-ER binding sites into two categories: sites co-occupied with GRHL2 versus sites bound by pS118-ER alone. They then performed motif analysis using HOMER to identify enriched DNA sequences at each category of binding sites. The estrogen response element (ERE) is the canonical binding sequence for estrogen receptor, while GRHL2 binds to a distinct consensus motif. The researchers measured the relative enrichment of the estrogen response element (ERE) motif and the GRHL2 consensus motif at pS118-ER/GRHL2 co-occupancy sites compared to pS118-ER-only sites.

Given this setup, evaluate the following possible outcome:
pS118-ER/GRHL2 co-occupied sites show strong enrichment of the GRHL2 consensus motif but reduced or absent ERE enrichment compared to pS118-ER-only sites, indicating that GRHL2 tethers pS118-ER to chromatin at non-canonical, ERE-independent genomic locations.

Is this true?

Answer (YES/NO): YES